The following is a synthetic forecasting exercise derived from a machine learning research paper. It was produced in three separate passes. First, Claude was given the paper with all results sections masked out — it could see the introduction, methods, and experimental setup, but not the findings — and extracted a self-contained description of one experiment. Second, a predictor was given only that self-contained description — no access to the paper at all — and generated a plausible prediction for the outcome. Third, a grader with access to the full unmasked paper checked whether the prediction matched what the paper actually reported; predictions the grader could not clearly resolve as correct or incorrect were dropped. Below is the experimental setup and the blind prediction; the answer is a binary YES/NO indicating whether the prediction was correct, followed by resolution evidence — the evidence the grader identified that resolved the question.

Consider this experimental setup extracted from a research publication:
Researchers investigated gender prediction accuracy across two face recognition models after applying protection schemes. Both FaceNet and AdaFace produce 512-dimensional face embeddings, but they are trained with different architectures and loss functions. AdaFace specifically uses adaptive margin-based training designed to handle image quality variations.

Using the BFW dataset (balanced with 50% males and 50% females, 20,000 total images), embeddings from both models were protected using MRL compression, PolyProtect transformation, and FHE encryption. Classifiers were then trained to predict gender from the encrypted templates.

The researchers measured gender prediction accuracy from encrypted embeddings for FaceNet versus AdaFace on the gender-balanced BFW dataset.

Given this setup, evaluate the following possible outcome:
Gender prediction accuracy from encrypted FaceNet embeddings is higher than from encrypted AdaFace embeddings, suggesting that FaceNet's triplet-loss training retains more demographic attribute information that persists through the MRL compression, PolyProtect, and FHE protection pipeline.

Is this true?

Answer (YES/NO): NO